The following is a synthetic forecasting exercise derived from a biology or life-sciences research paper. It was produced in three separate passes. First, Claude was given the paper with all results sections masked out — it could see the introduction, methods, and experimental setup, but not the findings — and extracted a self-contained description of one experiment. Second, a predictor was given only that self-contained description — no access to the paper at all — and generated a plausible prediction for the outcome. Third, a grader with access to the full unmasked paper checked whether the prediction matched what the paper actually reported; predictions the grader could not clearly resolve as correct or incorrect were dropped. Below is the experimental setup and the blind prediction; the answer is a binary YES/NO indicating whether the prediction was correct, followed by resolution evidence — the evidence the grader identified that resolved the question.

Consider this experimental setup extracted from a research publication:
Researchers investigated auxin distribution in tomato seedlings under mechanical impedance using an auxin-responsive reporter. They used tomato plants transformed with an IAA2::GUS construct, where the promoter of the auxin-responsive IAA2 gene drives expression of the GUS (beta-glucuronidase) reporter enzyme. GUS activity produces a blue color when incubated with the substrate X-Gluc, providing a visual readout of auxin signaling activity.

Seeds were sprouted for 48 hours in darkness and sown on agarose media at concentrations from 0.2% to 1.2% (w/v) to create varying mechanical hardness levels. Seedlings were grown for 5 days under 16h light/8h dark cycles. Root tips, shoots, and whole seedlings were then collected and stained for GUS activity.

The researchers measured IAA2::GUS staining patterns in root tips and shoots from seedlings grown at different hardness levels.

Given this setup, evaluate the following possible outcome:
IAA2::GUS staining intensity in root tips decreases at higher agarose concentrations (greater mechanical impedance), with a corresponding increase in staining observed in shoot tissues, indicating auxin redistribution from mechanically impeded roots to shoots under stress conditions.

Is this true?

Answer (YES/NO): NO